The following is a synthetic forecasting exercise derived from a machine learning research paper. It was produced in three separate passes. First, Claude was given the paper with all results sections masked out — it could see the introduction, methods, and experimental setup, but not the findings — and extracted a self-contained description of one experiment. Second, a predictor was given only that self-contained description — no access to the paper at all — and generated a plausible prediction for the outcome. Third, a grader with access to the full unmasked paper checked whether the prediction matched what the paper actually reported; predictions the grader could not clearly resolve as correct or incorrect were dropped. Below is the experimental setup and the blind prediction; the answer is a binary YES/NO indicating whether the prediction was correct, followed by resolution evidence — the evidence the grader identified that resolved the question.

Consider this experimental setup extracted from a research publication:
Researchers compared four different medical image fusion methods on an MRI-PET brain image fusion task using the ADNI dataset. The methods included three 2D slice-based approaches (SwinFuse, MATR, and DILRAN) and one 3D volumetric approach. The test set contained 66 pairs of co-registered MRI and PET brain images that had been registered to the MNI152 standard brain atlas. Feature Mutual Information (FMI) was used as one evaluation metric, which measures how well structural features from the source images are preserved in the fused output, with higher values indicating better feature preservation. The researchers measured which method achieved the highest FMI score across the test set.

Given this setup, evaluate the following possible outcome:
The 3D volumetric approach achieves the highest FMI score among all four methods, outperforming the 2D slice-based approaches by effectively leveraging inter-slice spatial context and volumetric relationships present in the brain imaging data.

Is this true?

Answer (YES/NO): NO